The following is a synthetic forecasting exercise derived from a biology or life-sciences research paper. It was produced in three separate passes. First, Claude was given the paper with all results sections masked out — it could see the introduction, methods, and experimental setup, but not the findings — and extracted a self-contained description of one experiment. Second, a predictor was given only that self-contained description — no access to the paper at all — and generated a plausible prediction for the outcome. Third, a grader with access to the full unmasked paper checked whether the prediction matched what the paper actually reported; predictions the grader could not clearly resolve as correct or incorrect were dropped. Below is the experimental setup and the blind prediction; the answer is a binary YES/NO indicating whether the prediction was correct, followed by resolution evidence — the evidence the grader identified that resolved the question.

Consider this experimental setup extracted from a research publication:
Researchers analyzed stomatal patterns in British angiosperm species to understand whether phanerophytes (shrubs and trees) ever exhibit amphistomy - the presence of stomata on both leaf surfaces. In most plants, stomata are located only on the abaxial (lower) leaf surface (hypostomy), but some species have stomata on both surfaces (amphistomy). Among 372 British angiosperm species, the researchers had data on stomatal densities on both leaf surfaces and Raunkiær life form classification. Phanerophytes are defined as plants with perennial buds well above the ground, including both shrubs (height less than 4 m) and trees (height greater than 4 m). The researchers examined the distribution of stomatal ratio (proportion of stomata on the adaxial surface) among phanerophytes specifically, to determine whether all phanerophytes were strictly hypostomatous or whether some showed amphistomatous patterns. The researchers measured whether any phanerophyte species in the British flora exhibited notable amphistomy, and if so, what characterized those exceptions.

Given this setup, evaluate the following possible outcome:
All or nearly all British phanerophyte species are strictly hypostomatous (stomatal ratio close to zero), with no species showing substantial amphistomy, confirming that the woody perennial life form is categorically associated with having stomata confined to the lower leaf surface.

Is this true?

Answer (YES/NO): NO